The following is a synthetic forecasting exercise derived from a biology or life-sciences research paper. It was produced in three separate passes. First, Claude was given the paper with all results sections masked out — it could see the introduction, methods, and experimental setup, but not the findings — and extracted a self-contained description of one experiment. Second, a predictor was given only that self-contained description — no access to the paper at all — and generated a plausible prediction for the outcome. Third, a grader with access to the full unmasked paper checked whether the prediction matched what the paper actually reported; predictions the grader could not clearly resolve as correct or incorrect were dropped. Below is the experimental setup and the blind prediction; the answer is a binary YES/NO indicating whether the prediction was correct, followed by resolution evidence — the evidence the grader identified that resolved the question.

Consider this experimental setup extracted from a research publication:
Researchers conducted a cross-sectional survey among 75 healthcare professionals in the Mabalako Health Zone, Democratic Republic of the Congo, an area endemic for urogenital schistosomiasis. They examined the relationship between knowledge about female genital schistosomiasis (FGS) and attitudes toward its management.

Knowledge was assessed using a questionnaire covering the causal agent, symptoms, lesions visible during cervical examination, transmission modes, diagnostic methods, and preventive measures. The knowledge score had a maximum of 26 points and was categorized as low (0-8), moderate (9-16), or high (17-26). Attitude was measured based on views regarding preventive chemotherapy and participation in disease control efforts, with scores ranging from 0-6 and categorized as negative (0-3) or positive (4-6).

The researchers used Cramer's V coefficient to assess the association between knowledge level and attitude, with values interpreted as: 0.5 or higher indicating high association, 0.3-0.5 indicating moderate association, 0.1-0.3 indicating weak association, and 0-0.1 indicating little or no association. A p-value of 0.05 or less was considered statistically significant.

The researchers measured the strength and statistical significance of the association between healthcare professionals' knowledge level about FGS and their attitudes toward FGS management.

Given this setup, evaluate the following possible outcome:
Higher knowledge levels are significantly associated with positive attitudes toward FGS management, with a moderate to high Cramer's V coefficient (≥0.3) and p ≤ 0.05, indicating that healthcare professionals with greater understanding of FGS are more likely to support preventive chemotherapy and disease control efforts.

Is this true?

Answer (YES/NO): NO